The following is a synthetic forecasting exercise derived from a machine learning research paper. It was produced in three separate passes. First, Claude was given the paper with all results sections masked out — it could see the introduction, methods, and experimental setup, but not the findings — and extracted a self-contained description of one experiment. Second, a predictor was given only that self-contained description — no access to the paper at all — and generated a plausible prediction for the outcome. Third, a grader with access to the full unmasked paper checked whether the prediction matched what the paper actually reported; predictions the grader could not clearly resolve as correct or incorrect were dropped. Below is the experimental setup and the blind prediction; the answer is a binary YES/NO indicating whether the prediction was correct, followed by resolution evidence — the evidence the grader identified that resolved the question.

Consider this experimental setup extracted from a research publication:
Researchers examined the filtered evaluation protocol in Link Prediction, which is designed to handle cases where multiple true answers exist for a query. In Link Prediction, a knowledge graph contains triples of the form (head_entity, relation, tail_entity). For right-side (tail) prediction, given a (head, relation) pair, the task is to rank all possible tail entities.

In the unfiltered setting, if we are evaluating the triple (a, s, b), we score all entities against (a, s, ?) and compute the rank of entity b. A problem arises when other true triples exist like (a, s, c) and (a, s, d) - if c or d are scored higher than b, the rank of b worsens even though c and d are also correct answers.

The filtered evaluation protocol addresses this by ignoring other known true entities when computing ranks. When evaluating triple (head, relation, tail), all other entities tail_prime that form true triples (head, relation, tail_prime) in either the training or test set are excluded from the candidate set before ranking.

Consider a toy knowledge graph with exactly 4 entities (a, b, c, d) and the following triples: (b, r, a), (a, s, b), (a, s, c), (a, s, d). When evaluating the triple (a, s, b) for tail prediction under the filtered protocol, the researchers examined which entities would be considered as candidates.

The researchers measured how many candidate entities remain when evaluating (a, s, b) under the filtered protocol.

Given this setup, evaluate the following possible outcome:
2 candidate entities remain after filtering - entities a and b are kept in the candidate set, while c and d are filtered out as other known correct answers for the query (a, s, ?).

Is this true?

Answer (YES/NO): YES